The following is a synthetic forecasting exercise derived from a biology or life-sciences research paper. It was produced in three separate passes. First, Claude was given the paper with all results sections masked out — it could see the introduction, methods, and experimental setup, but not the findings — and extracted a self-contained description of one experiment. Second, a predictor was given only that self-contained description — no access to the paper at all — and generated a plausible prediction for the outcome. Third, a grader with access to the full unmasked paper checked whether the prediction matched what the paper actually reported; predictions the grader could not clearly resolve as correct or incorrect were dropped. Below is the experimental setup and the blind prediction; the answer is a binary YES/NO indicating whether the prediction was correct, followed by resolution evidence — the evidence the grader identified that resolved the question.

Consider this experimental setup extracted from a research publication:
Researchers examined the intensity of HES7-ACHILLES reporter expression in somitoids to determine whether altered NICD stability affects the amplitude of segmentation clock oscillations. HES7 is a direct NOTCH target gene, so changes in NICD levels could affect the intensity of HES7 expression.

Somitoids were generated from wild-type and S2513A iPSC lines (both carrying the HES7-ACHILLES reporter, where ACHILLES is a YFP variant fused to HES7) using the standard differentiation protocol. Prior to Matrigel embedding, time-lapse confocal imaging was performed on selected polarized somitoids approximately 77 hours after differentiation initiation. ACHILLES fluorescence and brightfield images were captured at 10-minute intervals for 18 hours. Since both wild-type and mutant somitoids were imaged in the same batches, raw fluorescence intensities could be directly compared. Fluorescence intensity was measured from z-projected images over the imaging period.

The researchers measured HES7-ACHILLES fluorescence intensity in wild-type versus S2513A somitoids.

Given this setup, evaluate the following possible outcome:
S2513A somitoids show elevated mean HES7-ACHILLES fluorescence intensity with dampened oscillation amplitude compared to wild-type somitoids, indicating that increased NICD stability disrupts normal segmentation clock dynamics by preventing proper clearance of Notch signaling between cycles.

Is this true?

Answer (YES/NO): NO